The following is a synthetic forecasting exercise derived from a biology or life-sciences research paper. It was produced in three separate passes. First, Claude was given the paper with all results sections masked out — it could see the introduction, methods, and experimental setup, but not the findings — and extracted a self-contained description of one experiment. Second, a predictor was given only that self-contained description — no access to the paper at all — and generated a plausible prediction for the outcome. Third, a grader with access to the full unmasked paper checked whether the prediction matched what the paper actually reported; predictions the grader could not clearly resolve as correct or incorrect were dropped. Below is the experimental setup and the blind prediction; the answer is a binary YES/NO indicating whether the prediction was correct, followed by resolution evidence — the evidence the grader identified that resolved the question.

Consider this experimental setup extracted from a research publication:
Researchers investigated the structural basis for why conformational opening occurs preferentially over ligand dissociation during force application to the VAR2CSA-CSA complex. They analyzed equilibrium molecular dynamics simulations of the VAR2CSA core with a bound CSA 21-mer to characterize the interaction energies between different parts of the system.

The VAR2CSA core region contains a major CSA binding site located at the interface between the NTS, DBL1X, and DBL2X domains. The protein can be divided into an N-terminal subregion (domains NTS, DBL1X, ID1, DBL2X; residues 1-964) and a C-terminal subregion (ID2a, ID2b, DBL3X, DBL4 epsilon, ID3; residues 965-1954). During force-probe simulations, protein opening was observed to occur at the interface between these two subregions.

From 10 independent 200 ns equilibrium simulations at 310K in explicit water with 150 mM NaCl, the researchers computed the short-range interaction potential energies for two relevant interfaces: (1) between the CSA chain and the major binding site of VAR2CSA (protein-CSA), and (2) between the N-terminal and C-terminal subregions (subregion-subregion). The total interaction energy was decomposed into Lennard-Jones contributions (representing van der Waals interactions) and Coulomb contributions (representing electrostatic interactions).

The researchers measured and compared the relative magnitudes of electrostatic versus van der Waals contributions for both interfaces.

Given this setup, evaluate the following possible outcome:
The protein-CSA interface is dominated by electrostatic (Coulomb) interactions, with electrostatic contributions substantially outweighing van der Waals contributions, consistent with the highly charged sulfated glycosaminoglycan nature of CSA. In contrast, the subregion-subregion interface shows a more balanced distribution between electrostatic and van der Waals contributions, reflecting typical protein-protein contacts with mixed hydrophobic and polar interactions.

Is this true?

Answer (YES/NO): YES